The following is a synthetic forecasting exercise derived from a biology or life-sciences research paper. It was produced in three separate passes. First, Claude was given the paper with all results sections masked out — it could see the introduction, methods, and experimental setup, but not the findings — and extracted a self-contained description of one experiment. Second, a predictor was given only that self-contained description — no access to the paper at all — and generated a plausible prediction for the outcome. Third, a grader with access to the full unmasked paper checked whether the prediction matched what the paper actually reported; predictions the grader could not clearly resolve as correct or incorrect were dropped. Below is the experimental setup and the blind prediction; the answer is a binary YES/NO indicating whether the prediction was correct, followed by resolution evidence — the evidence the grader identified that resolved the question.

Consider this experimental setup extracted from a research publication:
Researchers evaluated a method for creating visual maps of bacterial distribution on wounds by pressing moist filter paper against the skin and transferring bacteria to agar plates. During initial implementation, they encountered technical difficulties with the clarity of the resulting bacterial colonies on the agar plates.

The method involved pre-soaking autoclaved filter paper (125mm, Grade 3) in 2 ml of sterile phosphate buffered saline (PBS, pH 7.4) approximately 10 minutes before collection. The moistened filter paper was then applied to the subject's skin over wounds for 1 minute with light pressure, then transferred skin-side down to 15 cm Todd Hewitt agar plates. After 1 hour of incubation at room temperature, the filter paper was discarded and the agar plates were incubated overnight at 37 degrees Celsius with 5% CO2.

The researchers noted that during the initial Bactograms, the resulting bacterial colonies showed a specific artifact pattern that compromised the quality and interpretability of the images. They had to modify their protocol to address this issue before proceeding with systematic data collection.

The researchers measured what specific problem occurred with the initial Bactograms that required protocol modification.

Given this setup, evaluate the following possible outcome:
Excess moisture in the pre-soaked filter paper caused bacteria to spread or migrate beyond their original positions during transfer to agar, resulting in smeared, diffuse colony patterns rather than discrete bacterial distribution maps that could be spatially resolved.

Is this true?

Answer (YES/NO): NO